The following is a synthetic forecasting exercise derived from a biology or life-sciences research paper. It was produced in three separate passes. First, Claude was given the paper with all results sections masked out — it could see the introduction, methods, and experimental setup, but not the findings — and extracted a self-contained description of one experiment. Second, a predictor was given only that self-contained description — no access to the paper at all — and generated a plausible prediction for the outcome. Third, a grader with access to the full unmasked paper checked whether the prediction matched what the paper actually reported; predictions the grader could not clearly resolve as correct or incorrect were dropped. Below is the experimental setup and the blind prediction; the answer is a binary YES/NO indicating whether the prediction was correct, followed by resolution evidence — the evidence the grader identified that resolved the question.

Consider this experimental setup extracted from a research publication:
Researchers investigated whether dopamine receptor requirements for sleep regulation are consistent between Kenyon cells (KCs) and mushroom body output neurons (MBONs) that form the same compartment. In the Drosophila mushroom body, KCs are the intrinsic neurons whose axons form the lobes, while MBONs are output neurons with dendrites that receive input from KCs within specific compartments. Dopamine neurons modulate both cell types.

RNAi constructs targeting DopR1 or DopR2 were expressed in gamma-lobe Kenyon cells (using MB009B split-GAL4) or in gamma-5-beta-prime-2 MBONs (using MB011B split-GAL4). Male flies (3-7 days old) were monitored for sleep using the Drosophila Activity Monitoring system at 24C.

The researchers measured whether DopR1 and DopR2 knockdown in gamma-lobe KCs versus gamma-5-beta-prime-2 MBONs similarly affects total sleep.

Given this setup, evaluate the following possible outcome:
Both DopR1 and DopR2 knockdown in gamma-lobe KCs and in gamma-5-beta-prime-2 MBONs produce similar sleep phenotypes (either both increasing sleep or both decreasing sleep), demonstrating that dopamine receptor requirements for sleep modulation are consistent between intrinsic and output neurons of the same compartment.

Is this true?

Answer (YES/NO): YES